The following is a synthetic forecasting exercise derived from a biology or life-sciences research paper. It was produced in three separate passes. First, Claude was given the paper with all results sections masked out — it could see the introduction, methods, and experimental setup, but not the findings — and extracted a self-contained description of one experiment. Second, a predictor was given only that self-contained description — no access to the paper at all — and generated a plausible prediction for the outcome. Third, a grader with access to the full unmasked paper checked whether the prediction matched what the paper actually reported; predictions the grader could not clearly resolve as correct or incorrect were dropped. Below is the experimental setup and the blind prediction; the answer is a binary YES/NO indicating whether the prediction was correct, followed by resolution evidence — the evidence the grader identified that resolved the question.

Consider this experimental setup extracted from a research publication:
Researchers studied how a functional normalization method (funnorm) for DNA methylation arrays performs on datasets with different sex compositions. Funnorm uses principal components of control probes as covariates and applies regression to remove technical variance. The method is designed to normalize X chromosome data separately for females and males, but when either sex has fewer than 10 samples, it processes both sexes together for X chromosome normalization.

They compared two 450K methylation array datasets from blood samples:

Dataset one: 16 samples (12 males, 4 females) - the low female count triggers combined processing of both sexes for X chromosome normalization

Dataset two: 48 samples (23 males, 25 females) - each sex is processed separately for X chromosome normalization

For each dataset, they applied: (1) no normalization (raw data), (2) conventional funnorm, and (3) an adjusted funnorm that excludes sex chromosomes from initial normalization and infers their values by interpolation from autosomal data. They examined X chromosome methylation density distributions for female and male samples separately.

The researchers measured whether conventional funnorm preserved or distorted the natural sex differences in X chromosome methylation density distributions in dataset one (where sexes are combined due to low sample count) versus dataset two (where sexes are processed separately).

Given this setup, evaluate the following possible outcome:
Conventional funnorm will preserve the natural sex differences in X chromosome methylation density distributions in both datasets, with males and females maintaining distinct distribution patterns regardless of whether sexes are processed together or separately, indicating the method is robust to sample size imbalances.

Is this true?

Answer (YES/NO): NO